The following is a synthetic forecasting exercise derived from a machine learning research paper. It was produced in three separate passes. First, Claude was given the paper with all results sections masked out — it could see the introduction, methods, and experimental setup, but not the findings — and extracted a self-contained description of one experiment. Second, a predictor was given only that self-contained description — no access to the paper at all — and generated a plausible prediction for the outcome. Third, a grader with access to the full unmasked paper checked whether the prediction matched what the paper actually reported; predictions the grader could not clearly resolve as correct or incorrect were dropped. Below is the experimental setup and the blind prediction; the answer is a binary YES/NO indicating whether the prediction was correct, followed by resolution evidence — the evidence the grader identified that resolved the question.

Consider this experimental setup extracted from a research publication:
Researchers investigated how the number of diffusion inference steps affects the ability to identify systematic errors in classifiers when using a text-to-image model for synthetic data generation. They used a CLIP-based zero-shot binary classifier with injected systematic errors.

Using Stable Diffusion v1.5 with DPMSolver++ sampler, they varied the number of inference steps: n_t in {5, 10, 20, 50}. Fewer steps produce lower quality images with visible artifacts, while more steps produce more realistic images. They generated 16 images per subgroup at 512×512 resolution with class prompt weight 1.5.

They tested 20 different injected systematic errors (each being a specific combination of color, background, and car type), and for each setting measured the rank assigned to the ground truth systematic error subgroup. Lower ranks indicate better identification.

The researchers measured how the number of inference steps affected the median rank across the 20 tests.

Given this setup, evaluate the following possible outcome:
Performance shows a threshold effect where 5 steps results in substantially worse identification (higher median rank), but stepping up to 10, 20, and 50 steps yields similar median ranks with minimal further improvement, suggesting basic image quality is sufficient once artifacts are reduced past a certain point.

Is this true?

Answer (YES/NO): NO